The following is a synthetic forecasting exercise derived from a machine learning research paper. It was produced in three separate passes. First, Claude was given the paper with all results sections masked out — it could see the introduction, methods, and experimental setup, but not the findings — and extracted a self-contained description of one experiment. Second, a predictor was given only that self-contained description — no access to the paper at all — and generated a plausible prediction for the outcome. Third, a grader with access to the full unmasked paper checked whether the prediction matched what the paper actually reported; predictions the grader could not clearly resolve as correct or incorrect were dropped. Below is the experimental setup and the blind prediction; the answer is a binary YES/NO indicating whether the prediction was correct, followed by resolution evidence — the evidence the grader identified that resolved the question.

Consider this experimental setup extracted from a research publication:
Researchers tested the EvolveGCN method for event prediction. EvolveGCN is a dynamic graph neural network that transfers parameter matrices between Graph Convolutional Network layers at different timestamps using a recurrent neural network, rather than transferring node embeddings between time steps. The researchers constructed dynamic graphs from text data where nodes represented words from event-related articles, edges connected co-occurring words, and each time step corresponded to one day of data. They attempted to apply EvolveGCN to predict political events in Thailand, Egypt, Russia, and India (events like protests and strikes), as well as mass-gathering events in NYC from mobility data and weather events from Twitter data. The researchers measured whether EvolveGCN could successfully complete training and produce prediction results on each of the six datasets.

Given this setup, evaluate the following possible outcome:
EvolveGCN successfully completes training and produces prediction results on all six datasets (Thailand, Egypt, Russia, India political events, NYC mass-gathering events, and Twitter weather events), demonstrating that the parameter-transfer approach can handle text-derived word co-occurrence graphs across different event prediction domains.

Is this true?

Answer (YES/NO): NO